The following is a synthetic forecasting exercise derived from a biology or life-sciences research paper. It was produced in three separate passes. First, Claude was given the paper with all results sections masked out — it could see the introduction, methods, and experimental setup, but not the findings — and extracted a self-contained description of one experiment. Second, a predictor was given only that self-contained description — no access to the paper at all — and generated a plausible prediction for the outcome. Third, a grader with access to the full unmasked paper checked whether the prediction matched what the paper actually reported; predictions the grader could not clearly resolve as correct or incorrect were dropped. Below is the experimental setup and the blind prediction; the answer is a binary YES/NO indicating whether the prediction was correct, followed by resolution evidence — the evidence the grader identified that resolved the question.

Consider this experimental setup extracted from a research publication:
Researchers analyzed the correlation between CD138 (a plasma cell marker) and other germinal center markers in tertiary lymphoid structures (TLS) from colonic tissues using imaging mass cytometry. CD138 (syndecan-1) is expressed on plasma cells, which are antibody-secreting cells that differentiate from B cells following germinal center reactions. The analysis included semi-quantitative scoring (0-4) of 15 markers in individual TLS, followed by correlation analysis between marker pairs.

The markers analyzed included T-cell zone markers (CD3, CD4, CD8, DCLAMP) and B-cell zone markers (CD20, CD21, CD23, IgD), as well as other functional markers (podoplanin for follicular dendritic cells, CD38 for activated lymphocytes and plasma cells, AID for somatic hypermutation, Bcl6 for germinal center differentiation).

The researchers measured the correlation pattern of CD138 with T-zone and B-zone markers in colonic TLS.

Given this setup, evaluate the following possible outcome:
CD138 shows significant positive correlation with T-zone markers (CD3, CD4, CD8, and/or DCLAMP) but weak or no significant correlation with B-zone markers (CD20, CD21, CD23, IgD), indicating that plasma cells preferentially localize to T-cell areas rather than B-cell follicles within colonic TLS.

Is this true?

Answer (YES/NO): NO